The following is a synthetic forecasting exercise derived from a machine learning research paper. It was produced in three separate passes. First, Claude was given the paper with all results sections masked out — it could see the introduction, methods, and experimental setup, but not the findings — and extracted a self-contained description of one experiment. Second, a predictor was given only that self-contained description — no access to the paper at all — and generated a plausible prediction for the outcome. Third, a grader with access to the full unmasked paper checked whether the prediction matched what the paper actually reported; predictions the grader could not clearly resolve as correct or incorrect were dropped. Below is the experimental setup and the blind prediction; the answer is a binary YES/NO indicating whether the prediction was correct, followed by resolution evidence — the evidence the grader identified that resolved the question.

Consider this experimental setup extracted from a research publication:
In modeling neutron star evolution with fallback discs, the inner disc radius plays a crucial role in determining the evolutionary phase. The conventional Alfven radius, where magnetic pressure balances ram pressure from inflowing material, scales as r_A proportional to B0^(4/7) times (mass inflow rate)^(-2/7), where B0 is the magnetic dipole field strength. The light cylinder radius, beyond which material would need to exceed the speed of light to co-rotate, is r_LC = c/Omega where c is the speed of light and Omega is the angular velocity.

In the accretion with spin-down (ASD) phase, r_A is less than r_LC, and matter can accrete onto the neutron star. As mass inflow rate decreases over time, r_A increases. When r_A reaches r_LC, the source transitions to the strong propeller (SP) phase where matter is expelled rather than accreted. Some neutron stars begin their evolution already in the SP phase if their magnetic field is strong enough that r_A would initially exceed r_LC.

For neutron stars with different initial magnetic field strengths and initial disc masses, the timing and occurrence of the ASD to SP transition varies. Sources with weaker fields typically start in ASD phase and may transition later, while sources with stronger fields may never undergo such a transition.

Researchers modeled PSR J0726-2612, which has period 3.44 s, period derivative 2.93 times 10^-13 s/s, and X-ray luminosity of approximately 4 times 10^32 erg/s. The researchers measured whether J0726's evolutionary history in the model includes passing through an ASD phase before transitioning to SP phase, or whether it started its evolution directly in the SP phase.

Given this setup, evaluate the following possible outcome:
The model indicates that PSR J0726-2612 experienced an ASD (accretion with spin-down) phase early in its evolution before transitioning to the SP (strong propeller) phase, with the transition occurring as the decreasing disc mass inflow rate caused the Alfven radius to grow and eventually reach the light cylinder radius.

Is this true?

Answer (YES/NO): NO